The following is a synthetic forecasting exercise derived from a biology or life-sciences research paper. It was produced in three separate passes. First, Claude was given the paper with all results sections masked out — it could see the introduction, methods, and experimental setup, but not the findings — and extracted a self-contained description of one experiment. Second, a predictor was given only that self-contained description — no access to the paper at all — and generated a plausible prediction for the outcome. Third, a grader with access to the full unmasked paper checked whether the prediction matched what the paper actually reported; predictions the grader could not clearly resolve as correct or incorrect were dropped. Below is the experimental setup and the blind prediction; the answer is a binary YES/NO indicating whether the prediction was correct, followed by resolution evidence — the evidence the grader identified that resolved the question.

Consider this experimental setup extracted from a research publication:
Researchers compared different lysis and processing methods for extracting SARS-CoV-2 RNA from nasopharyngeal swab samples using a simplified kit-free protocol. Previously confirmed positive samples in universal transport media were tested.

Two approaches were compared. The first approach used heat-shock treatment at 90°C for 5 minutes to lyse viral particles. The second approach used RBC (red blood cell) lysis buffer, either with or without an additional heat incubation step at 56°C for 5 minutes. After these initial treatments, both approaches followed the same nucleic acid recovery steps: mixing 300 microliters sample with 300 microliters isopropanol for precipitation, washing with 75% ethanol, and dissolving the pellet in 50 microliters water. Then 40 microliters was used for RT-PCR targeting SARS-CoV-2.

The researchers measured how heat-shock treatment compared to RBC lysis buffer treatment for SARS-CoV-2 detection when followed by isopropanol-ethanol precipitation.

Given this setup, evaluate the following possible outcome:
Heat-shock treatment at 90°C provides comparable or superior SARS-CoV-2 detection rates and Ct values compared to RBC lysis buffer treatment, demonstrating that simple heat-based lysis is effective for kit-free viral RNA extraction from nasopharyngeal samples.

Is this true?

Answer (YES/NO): YES